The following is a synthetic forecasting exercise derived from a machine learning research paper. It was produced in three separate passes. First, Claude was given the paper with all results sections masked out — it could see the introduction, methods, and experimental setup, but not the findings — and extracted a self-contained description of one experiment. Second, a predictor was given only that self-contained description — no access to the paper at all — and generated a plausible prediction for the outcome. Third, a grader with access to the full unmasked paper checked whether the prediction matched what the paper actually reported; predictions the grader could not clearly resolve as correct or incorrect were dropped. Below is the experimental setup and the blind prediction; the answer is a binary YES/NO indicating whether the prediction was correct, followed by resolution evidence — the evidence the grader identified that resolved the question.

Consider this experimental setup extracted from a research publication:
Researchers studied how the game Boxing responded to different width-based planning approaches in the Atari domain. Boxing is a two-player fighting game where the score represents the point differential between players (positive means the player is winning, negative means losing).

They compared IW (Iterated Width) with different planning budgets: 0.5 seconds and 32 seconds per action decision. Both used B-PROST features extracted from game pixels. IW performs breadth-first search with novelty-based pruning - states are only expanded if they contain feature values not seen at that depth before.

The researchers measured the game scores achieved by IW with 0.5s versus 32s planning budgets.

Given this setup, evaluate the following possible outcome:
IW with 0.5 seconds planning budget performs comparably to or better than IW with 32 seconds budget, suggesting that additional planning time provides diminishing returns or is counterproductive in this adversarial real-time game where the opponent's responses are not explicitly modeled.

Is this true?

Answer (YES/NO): YES